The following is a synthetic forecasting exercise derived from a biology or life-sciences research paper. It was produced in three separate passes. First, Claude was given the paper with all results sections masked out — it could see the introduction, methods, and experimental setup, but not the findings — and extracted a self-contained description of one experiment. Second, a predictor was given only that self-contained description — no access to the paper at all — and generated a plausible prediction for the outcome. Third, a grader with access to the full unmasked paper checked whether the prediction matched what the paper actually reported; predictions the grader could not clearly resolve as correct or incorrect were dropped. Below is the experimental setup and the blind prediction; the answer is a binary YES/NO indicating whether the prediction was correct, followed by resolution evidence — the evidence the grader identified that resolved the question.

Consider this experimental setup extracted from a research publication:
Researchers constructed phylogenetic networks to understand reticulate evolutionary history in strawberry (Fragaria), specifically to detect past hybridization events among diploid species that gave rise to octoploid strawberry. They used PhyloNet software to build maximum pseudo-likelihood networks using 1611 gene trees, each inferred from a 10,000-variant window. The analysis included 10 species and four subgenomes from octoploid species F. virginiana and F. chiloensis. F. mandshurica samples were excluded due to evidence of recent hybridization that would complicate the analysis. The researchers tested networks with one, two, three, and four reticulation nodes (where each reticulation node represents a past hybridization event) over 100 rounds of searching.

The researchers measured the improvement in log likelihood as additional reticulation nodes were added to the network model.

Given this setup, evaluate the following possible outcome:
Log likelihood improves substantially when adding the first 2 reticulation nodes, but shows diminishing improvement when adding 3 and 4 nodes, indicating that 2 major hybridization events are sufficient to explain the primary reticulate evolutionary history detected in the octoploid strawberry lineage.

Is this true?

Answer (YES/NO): YES